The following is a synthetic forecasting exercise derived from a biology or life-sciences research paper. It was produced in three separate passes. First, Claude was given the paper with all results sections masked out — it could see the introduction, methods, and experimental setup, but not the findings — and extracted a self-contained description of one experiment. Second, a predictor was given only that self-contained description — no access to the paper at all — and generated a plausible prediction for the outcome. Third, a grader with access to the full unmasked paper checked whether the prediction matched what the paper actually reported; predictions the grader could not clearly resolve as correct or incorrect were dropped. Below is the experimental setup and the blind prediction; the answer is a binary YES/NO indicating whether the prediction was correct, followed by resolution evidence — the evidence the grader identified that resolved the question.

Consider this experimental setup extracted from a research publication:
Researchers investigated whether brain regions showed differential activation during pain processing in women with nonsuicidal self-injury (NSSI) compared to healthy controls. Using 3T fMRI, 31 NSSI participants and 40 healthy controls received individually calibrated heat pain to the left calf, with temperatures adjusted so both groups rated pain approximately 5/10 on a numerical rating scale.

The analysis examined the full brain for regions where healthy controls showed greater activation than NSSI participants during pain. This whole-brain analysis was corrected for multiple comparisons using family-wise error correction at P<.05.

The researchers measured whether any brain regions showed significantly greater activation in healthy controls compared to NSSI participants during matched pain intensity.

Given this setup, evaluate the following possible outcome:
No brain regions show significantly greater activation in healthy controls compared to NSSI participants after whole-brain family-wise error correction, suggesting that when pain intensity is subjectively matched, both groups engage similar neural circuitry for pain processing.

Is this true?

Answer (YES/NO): YES